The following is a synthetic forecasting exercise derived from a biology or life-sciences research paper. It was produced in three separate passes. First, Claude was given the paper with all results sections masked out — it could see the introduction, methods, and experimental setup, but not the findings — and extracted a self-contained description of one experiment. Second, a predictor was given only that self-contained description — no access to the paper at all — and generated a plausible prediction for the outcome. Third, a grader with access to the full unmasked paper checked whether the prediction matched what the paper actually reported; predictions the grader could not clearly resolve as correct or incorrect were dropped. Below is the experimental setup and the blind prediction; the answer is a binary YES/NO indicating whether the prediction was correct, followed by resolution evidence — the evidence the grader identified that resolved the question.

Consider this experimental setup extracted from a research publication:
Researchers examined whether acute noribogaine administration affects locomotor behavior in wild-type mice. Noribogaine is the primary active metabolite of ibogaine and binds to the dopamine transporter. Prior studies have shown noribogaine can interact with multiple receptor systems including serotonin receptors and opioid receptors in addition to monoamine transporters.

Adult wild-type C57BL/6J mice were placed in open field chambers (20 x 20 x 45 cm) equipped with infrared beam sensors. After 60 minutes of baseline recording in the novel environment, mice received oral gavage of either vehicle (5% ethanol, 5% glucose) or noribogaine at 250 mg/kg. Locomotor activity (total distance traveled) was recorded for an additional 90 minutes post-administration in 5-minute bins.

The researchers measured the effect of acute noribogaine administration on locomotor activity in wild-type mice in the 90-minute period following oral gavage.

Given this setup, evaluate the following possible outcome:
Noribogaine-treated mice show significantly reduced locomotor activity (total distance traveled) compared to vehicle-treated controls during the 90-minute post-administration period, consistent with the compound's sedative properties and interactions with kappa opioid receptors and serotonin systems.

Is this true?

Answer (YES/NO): NO